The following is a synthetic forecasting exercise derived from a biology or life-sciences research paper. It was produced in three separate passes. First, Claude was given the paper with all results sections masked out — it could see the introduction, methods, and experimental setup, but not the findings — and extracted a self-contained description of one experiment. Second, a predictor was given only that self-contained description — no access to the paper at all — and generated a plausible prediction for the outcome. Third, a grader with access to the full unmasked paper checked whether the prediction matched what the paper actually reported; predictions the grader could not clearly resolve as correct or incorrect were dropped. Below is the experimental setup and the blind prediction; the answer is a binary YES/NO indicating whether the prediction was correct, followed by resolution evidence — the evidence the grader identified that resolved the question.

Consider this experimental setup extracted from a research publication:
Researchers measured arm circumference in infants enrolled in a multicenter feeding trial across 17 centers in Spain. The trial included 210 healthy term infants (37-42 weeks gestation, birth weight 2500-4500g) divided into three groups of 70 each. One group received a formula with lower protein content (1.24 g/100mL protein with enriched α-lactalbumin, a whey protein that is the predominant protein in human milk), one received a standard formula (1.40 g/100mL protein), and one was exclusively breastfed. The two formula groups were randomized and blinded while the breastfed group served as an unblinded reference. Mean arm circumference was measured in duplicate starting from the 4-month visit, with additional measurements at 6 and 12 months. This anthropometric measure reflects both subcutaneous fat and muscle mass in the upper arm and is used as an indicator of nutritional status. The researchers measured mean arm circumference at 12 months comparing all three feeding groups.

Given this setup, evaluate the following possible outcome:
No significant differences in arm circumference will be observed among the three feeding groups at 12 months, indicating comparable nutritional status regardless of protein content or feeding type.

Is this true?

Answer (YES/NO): YES